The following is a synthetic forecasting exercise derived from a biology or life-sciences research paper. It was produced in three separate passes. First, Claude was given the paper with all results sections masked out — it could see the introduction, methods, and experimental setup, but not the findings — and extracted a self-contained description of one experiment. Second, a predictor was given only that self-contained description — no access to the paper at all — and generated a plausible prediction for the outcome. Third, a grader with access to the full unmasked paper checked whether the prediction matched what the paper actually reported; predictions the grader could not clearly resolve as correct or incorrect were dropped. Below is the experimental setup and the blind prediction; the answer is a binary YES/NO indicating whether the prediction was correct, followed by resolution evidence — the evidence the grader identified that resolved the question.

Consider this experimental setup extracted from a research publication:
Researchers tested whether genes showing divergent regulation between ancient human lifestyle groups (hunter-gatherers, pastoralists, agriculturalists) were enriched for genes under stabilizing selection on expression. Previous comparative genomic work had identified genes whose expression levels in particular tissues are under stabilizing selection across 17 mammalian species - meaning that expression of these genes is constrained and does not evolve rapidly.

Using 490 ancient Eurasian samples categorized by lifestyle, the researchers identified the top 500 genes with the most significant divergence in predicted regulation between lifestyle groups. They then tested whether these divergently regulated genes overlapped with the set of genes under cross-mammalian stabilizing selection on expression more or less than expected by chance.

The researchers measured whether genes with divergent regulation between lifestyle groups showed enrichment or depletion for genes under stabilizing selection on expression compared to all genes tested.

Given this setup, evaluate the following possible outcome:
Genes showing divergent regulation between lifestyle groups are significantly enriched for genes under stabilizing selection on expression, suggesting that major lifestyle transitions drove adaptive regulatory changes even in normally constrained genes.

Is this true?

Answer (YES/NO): NO